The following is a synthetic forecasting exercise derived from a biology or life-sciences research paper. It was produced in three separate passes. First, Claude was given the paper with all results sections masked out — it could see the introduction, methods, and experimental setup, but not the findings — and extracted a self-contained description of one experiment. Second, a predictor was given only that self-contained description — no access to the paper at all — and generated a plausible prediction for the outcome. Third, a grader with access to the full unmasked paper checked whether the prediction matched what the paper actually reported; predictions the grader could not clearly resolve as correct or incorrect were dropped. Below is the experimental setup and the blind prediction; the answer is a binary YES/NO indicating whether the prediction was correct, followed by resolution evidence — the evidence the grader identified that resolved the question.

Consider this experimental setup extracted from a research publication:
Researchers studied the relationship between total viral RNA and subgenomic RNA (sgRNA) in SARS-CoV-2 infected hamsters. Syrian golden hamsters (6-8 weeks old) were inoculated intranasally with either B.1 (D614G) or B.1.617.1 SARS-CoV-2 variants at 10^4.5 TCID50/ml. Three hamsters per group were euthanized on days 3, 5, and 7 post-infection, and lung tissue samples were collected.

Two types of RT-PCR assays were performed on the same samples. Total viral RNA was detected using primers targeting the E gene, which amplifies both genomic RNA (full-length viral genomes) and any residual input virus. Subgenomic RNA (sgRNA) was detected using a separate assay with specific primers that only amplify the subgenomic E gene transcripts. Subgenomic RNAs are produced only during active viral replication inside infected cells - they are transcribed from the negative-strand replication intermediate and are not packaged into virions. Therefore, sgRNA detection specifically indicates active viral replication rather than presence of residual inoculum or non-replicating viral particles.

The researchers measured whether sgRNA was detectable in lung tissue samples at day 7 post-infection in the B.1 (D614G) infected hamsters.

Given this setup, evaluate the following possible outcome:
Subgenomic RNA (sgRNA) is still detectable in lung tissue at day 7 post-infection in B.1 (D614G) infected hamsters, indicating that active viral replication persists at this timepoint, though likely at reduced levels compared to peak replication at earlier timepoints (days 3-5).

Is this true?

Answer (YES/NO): NO